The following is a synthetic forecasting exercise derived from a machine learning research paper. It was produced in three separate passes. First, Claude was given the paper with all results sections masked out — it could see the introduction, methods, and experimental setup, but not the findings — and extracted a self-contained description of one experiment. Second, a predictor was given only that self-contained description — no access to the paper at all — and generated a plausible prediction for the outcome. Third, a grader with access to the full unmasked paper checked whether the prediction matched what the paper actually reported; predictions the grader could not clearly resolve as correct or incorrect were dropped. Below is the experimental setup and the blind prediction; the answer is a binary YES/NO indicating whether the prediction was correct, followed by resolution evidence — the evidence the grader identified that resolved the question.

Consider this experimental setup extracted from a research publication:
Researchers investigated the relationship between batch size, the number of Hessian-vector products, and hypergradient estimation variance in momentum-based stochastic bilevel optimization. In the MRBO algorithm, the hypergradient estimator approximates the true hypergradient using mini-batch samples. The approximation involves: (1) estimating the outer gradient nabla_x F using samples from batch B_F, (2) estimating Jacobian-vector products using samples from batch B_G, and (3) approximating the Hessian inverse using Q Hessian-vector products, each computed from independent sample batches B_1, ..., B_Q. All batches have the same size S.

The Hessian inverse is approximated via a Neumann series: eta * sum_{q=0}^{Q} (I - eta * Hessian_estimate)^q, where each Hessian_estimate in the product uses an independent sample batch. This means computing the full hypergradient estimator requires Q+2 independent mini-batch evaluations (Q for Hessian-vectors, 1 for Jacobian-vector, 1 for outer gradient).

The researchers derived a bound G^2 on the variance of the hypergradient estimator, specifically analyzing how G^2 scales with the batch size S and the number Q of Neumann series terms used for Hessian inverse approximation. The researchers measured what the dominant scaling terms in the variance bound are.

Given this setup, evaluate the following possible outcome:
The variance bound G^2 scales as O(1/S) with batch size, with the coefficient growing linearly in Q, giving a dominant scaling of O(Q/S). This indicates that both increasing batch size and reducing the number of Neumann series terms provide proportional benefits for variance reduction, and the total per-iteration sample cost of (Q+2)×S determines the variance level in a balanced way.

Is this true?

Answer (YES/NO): NO